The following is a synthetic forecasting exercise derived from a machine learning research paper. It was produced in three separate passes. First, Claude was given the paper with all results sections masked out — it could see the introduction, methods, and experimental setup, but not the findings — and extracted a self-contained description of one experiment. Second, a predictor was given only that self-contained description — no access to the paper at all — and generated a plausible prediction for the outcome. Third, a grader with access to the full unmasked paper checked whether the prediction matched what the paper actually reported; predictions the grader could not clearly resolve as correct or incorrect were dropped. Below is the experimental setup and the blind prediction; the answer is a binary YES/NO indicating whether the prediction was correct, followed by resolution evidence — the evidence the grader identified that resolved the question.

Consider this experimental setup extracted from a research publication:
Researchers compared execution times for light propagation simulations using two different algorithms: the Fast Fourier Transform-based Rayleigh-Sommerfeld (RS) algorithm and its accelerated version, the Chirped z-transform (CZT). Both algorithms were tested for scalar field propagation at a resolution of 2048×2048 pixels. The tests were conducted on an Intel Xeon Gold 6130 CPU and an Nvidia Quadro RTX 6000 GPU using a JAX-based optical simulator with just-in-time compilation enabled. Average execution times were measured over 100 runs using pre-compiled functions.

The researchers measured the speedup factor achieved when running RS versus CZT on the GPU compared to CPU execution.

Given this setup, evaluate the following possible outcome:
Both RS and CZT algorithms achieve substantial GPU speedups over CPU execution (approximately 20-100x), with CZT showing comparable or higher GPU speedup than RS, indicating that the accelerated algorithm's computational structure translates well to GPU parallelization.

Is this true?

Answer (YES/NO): YES